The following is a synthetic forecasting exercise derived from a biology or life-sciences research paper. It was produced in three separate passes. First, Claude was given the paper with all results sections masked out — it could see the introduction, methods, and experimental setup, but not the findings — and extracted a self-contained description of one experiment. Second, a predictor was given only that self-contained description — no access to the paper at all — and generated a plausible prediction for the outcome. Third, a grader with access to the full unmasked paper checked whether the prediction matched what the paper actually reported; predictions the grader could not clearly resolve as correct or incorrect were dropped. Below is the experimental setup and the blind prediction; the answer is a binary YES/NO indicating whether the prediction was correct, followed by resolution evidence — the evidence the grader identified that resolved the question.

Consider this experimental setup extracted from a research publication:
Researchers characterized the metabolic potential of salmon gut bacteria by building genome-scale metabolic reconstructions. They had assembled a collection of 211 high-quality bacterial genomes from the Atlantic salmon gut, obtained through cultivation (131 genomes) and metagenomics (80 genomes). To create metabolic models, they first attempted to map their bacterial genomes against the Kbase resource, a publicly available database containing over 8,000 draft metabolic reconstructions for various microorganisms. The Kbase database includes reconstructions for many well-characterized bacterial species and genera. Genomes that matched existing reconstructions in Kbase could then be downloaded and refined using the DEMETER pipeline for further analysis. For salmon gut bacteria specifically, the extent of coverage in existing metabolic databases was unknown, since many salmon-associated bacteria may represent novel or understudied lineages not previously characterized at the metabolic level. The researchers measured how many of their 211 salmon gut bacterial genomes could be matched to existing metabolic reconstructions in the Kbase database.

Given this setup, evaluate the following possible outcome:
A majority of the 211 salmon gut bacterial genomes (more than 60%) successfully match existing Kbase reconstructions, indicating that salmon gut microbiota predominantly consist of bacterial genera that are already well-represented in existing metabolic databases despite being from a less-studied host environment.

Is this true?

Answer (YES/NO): NO